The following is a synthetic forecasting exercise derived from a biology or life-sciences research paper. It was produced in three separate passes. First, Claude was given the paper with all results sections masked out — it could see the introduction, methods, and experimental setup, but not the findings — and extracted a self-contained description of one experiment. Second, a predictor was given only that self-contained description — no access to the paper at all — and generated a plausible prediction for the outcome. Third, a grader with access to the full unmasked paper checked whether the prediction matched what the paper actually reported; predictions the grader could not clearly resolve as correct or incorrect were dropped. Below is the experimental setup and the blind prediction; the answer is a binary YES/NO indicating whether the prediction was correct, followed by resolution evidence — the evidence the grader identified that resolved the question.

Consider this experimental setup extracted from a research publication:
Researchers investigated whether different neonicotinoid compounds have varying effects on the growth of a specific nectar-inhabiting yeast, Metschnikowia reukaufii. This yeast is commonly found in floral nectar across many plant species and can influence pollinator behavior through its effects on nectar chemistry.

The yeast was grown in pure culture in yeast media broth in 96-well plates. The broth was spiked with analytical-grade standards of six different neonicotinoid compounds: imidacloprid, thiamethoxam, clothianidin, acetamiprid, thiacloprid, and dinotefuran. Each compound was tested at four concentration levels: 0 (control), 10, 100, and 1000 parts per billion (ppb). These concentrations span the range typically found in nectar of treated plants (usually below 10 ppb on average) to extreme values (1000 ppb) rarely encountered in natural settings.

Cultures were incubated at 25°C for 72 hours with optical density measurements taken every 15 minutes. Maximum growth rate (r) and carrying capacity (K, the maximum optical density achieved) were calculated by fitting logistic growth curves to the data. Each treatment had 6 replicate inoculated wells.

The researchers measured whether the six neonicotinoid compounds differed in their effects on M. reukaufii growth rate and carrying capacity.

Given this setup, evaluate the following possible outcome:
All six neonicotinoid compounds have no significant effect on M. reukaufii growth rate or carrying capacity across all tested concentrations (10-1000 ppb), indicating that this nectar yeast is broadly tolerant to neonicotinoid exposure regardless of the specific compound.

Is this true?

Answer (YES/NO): NO